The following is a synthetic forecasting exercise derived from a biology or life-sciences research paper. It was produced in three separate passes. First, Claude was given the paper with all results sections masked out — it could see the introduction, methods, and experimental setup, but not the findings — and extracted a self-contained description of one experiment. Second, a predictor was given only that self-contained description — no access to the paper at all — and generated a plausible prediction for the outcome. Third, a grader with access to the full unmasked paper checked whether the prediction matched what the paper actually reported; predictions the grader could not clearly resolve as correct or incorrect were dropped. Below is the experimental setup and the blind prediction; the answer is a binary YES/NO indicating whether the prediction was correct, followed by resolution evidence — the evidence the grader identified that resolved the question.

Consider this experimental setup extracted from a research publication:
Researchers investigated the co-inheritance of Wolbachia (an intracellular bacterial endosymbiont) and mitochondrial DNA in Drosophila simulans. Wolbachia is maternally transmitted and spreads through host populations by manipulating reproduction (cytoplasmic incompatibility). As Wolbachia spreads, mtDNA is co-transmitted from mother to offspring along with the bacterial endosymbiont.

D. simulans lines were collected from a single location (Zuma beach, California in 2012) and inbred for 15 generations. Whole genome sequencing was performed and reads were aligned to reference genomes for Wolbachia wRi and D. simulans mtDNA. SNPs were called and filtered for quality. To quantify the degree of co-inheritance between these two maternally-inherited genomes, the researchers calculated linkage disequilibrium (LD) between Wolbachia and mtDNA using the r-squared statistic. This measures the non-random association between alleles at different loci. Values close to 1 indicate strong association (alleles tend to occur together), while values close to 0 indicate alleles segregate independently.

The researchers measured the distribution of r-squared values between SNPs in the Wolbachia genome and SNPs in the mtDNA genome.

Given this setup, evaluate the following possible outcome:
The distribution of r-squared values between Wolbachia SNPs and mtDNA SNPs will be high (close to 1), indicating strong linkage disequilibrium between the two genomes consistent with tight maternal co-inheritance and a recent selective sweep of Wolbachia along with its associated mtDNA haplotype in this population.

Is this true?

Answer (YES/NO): NO